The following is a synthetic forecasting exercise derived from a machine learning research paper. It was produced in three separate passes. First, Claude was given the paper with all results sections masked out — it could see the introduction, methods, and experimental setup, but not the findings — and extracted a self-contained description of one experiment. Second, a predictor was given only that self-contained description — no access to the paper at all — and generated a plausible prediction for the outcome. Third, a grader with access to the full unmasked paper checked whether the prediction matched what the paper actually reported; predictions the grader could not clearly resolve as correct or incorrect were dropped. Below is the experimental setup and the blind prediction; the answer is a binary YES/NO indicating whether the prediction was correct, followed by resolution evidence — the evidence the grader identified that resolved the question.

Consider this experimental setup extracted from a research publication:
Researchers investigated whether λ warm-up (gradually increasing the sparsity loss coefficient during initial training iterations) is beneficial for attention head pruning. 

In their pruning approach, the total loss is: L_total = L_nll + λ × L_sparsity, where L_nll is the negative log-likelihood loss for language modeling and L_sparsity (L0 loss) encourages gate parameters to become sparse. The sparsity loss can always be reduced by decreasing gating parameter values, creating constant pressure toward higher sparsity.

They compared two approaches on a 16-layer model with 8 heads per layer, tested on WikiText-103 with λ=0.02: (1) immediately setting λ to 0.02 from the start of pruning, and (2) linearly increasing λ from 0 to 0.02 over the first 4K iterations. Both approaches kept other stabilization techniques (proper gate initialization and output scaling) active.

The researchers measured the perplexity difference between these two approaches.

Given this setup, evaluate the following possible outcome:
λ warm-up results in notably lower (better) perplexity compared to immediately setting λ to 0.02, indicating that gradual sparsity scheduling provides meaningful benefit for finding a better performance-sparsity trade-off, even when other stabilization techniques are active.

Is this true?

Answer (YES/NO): NO